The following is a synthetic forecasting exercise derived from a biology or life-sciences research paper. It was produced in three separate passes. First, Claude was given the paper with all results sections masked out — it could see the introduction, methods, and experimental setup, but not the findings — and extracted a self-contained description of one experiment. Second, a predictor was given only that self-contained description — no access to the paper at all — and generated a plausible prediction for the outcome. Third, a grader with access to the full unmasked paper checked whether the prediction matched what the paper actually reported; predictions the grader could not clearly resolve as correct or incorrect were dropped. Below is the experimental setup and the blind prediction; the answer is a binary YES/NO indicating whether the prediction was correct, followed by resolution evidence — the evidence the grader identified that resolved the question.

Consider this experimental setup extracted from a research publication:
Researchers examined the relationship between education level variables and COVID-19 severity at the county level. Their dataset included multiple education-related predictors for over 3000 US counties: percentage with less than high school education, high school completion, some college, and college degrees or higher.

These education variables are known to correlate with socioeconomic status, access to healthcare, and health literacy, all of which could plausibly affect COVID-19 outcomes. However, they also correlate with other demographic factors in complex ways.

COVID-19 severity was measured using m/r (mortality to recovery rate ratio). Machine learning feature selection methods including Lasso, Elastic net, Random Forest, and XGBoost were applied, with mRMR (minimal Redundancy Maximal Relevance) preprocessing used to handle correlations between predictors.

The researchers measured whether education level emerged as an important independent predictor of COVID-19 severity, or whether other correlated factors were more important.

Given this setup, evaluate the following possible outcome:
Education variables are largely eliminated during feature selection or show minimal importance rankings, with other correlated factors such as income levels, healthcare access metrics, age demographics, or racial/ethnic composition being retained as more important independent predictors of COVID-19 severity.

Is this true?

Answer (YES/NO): NO